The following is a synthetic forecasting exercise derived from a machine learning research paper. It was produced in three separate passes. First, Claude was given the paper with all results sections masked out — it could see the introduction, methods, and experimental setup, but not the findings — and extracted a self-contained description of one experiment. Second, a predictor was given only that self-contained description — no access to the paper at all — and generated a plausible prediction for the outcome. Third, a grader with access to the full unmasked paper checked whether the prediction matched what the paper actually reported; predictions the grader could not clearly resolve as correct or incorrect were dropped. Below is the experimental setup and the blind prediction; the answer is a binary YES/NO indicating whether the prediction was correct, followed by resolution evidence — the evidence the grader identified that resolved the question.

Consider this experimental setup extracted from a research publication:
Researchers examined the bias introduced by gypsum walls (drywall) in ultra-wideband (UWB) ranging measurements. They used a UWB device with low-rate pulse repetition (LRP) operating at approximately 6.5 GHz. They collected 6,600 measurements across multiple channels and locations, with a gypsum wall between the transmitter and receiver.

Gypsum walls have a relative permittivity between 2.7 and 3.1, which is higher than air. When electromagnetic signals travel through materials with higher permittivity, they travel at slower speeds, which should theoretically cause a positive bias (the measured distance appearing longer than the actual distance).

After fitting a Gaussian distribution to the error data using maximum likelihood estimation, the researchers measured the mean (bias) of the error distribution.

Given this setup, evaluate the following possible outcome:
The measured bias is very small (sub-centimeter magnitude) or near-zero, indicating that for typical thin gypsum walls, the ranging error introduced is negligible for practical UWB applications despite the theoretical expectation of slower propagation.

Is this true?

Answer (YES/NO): NO